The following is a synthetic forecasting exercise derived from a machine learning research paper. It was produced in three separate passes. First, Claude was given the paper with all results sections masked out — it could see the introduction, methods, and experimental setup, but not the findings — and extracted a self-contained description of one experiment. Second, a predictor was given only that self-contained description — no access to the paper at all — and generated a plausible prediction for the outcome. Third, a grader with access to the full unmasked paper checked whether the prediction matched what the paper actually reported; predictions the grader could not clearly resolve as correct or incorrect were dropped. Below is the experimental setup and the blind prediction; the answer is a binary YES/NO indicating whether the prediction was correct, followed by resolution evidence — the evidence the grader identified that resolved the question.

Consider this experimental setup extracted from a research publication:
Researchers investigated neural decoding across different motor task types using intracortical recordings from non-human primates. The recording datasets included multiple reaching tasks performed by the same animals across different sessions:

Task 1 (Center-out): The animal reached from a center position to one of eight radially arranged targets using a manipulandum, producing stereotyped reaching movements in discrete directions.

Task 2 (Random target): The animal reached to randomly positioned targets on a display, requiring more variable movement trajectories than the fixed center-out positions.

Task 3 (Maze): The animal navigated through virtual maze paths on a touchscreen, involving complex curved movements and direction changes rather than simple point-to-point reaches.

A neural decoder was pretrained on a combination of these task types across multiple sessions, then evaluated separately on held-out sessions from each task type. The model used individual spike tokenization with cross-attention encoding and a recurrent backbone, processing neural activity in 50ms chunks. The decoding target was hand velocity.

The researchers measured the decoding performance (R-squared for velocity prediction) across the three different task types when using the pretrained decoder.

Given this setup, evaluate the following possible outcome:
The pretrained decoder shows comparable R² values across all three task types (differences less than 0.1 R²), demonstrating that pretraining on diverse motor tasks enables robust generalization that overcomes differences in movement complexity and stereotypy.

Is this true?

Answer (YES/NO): NO